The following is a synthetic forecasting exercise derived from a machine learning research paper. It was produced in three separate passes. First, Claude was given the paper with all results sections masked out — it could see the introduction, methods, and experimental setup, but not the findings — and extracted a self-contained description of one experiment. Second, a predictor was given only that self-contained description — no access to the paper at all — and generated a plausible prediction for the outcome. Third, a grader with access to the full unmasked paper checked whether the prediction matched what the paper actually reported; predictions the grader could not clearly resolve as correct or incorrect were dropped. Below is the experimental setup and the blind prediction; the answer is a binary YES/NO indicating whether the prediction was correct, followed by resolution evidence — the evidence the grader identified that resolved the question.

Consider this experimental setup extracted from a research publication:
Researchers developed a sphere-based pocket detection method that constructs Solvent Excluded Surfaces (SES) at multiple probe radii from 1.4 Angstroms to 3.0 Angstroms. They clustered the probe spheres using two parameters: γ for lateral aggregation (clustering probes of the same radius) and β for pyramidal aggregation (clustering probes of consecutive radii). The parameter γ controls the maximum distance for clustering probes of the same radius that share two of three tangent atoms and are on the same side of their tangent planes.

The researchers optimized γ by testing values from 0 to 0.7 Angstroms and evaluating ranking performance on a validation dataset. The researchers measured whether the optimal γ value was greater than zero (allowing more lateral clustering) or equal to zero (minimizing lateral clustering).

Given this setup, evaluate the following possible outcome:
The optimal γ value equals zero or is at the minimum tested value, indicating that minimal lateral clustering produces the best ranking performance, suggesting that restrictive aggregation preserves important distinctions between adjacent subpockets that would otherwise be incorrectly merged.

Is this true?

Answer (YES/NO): YES